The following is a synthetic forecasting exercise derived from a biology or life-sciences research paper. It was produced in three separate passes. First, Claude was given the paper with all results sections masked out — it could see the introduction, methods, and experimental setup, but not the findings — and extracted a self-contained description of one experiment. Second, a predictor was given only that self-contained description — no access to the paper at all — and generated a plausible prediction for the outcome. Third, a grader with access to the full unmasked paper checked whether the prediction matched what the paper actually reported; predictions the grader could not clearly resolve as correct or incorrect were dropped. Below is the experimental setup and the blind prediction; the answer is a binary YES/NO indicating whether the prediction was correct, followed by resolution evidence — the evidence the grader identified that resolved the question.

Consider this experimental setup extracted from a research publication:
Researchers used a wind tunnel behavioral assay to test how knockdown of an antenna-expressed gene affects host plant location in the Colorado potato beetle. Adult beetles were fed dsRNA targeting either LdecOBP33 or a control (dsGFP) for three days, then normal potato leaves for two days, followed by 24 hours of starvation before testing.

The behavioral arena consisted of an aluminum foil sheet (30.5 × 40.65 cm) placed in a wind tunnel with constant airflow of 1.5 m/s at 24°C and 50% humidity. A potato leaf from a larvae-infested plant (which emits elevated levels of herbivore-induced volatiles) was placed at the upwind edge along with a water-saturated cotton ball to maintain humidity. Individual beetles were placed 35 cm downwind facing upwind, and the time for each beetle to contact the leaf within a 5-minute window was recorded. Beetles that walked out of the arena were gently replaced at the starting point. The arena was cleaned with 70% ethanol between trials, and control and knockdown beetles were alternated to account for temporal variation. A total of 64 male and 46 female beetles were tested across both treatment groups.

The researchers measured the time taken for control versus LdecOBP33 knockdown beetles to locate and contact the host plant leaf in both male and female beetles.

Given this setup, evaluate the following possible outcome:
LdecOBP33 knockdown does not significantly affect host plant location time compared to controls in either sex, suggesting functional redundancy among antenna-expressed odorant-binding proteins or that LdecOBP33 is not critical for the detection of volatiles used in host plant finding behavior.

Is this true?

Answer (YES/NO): NO